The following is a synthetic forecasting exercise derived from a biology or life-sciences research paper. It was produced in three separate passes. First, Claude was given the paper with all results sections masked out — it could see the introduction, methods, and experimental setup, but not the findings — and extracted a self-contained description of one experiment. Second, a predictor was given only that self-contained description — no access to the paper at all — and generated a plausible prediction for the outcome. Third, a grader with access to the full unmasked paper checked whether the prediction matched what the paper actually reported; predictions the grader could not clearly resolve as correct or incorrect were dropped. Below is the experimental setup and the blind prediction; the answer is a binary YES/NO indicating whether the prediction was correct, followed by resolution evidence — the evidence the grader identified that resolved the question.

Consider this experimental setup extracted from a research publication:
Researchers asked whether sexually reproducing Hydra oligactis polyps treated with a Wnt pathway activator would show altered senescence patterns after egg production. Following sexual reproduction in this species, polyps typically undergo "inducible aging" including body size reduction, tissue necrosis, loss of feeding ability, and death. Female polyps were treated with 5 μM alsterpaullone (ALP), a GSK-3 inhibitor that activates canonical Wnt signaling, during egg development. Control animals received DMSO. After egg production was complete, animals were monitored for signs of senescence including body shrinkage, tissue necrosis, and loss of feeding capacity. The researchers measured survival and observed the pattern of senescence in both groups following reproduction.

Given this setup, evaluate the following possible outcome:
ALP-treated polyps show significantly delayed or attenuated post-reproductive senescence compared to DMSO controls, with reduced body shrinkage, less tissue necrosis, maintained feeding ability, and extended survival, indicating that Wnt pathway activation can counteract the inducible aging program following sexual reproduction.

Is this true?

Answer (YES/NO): YES